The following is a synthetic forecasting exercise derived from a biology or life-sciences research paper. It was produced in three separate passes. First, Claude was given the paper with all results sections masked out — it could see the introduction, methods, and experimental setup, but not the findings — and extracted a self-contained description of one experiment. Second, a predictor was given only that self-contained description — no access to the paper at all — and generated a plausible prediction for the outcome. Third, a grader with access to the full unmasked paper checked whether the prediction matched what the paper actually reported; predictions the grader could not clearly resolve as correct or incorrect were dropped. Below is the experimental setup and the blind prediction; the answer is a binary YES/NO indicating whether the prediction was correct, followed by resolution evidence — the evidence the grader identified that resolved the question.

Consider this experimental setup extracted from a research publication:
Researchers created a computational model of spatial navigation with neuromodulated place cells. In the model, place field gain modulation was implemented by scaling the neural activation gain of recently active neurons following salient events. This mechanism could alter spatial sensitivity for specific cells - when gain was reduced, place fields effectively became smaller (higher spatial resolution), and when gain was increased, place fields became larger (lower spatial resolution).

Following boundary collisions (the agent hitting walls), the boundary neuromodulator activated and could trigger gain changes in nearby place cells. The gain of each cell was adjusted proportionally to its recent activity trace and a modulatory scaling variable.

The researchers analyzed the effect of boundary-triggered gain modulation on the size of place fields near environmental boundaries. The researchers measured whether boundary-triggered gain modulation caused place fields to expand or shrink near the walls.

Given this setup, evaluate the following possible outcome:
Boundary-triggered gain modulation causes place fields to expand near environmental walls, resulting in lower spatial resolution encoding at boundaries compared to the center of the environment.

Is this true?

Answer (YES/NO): NO